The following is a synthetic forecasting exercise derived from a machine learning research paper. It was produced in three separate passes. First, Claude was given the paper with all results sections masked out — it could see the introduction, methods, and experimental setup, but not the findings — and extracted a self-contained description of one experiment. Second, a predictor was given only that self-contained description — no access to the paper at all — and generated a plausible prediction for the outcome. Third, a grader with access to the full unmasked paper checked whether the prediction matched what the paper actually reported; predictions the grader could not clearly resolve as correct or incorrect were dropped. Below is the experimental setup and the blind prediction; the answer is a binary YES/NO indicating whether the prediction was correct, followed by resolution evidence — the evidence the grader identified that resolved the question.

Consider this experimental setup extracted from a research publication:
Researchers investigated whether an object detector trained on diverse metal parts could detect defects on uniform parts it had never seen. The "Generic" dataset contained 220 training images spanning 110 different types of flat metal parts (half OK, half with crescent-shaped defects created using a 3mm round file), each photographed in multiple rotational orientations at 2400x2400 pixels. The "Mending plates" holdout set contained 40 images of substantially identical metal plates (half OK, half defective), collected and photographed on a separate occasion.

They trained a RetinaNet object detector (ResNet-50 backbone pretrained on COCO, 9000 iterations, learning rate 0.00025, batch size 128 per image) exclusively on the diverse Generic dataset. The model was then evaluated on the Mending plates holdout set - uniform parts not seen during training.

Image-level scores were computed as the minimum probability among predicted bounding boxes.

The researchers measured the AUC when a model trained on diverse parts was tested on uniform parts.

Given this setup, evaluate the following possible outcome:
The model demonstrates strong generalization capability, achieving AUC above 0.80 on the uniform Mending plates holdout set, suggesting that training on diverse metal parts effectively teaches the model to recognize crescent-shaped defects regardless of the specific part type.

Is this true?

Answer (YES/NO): YES